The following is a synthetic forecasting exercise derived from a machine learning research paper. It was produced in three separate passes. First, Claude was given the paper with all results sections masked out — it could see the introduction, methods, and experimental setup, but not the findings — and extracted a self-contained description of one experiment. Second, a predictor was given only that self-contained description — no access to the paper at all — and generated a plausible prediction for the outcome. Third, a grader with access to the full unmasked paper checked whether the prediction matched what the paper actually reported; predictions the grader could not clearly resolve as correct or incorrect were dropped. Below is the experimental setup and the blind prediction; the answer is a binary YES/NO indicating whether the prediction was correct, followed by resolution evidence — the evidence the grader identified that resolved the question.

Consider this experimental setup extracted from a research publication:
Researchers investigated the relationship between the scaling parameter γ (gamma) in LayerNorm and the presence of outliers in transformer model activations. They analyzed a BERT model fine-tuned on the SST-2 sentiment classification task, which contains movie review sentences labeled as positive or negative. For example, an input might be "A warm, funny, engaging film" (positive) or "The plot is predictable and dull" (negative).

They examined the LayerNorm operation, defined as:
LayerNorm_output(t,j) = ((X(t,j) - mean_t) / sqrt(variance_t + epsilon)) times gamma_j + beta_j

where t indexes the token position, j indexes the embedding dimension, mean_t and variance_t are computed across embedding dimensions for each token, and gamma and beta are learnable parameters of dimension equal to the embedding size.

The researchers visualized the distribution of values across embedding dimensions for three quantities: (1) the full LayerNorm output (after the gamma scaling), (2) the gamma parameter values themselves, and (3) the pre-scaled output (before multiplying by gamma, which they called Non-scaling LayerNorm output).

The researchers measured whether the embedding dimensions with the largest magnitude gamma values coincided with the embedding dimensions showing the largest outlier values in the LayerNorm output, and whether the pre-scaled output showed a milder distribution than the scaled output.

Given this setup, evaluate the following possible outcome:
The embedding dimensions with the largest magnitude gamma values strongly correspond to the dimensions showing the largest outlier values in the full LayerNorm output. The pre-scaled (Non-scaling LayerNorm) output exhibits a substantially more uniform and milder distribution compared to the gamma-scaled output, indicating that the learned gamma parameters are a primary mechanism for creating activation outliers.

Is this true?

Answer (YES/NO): YES